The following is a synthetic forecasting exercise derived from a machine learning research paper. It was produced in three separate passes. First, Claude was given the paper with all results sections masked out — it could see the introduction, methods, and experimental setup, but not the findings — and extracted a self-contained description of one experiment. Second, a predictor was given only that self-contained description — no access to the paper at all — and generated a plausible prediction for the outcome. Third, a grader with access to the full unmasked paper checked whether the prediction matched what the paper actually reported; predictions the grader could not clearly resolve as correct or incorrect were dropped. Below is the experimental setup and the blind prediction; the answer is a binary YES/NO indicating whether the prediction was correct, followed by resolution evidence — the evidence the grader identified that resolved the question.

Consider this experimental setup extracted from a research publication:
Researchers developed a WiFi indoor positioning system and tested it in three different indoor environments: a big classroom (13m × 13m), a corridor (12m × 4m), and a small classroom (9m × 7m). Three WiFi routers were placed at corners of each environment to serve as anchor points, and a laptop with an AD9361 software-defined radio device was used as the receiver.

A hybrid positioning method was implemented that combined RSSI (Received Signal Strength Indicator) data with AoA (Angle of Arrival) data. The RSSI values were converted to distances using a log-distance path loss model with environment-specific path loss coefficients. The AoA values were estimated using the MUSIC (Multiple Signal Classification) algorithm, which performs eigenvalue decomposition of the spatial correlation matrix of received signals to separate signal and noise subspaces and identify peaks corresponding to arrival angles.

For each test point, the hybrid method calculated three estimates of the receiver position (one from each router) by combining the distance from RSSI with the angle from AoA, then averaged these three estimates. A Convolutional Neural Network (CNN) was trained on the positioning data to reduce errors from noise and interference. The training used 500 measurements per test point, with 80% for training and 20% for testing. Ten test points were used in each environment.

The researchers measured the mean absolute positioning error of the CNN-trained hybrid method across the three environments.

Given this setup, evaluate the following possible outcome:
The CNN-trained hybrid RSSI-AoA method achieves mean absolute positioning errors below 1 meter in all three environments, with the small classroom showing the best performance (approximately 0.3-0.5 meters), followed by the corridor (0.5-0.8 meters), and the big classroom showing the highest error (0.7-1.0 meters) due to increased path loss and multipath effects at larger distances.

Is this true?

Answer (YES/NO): NO